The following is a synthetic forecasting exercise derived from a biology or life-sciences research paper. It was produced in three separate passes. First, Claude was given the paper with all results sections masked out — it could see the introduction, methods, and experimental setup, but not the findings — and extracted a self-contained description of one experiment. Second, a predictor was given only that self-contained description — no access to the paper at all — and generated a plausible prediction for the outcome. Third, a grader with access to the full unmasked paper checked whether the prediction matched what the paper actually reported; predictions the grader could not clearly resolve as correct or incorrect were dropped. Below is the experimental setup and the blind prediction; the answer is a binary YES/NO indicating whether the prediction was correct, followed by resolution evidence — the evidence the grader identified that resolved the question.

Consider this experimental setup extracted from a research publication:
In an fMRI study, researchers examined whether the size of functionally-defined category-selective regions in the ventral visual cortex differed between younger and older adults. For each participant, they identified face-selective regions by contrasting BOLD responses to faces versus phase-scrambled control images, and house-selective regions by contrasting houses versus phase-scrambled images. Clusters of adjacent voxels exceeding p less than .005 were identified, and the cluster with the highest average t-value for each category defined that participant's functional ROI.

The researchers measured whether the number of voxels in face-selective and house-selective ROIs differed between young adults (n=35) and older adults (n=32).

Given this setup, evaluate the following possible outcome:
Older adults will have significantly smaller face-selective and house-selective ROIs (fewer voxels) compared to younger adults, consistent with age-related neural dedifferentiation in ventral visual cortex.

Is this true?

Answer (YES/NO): NO